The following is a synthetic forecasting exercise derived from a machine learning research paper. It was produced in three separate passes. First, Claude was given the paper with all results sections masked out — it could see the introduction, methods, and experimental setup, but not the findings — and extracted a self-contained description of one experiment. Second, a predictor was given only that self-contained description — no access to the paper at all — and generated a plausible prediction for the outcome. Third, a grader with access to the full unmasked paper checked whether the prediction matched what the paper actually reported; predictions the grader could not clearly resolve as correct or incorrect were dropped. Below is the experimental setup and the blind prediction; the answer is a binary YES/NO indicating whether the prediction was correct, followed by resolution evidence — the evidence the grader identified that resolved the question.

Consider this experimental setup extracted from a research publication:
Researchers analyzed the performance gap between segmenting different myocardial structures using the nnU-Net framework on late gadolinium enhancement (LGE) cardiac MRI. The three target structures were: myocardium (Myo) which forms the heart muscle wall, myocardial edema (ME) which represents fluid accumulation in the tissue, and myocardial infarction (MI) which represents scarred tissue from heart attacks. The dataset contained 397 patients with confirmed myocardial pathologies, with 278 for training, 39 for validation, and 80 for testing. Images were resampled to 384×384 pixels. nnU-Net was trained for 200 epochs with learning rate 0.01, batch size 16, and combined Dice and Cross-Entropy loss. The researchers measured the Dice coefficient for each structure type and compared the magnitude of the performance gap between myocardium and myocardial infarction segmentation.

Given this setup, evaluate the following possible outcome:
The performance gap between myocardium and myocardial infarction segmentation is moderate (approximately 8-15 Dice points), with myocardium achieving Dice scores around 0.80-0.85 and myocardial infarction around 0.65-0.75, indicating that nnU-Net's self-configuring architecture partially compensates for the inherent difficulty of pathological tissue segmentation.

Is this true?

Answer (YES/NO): NO